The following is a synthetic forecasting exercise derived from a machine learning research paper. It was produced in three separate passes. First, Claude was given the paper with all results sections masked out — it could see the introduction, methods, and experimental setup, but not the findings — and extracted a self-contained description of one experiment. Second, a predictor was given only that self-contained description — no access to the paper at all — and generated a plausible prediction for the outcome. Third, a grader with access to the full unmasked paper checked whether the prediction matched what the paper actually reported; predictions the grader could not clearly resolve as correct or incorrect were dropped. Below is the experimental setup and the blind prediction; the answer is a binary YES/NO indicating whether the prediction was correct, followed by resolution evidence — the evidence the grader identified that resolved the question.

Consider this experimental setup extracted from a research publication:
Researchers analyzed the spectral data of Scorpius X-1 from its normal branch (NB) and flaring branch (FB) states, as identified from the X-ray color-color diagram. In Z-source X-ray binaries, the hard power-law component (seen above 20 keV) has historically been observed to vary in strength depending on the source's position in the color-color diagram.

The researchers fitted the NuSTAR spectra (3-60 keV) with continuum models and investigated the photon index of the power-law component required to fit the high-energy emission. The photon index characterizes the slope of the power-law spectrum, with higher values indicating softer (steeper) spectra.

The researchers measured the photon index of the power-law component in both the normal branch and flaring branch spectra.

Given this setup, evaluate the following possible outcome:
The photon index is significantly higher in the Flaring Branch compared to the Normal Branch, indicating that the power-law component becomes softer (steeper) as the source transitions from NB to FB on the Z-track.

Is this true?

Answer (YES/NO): NO